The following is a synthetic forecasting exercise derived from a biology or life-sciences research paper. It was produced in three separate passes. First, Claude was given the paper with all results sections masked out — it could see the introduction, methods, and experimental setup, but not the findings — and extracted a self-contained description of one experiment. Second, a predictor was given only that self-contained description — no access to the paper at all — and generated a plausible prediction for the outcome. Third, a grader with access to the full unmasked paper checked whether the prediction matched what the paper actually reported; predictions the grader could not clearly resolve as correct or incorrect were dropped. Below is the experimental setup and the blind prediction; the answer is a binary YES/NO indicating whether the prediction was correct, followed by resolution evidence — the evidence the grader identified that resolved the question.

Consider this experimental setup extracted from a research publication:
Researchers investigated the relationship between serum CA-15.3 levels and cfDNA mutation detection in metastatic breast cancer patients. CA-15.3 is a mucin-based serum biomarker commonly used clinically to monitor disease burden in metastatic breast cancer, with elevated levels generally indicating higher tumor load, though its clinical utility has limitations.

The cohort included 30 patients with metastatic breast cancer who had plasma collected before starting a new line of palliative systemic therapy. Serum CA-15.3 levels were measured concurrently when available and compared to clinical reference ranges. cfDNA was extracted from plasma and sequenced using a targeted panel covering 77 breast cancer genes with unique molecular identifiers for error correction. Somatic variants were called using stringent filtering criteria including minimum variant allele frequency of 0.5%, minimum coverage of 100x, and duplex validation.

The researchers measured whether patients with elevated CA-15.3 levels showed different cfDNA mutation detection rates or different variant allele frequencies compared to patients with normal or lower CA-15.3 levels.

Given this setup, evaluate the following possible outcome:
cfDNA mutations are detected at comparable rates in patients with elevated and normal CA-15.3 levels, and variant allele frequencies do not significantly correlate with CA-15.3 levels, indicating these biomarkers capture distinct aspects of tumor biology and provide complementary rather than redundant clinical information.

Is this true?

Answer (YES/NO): NO